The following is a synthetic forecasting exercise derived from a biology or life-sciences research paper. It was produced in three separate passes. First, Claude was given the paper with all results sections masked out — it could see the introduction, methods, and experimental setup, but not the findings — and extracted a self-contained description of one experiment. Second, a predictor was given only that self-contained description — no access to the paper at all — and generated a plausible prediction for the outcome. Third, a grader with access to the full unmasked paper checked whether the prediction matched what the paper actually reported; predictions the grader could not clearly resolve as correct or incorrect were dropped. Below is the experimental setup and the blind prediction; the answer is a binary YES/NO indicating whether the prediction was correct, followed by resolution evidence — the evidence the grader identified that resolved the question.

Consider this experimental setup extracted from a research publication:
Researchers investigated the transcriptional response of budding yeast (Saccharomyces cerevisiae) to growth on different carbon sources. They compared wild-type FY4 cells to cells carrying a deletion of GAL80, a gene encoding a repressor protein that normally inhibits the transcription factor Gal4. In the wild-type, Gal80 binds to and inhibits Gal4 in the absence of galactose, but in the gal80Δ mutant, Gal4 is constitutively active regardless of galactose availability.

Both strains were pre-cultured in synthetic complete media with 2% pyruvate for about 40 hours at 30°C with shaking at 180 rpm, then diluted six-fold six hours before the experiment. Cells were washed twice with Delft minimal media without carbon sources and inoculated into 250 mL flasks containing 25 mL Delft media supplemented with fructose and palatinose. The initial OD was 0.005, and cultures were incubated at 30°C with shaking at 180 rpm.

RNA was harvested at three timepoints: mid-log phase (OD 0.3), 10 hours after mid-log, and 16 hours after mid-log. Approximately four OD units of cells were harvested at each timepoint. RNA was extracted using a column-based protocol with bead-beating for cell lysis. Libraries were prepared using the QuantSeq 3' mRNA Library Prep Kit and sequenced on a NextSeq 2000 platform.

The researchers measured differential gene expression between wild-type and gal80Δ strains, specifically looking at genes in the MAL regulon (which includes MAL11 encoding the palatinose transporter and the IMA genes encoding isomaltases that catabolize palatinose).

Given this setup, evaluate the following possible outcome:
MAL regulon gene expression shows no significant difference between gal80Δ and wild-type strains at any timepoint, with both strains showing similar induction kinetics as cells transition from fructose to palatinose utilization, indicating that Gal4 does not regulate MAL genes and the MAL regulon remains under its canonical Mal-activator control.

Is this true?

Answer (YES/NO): NO